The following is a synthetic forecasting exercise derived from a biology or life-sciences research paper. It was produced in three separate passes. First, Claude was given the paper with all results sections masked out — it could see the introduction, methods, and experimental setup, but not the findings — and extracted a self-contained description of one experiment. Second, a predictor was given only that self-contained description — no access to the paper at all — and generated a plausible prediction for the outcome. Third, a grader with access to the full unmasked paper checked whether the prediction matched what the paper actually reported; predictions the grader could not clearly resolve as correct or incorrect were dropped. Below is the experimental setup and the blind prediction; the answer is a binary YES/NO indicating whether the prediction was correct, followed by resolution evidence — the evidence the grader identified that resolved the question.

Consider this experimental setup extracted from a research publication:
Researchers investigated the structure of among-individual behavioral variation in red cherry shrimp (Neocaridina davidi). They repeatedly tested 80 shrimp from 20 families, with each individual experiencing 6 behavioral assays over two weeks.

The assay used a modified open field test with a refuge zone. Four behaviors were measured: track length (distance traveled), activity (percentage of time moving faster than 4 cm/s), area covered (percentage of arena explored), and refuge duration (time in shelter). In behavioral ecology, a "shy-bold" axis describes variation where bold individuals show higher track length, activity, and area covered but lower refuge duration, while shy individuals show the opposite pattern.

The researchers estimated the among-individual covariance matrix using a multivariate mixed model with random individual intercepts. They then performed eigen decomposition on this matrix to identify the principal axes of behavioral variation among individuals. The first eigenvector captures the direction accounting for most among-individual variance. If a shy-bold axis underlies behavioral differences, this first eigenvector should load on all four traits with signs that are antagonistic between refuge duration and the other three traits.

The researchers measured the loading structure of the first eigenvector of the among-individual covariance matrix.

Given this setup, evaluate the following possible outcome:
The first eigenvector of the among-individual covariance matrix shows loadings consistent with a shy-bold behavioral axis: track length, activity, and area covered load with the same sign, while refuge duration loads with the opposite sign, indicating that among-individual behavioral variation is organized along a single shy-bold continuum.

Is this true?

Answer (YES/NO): YES